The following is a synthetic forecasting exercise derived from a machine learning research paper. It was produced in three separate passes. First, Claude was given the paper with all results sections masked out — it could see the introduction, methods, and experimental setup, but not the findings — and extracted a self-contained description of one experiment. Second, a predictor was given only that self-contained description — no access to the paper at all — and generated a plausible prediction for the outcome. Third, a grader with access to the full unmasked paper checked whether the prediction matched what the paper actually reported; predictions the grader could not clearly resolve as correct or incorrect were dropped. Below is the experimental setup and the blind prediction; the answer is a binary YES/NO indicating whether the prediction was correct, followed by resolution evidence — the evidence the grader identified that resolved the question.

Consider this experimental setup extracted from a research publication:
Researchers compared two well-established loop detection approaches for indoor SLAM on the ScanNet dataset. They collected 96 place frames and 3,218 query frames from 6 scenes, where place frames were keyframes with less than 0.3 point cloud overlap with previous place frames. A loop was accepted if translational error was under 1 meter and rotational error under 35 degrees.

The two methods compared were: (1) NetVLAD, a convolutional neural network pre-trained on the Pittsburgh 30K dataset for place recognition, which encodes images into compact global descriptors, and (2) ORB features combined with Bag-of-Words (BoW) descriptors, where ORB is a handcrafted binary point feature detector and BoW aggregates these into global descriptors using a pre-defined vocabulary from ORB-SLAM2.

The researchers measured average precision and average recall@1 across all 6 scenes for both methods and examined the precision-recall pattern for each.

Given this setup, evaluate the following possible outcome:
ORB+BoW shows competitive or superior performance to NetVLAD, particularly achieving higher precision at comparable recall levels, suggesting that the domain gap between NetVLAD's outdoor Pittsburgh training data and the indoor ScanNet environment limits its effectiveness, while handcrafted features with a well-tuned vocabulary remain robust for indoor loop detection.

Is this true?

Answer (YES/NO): YES